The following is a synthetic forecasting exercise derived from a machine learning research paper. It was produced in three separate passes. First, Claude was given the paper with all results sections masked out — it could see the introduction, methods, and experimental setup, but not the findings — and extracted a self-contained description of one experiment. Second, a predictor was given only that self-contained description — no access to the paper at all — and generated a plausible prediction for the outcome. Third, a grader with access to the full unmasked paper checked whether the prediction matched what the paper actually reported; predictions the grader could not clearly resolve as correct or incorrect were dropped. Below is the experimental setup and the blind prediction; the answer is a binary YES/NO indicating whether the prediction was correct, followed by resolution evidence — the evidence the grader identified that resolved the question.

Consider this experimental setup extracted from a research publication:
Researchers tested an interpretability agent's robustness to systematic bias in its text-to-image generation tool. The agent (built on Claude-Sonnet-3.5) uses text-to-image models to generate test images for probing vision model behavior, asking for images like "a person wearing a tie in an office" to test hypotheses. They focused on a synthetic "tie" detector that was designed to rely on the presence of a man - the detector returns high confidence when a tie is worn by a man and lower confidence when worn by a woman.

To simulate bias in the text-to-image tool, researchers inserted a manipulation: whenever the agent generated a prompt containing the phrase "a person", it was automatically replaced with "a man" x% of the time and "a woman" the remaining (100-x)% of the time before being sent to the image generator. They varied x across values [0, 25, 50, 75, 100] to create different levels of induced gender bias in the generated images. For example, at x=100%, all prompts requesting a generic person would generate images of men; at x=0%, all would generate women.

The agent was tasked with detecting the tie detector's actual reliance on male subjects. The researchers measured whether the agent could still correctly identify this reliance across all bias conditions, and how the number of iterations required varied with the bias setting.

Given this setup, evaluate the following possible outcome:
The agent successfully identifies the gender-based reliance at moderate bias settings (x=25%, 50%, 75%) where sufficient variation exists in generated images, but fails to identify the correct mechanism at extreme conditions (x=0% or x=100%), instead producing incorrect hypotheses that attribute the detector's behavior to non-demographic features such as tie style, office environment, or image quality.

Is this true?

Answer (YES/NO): NO